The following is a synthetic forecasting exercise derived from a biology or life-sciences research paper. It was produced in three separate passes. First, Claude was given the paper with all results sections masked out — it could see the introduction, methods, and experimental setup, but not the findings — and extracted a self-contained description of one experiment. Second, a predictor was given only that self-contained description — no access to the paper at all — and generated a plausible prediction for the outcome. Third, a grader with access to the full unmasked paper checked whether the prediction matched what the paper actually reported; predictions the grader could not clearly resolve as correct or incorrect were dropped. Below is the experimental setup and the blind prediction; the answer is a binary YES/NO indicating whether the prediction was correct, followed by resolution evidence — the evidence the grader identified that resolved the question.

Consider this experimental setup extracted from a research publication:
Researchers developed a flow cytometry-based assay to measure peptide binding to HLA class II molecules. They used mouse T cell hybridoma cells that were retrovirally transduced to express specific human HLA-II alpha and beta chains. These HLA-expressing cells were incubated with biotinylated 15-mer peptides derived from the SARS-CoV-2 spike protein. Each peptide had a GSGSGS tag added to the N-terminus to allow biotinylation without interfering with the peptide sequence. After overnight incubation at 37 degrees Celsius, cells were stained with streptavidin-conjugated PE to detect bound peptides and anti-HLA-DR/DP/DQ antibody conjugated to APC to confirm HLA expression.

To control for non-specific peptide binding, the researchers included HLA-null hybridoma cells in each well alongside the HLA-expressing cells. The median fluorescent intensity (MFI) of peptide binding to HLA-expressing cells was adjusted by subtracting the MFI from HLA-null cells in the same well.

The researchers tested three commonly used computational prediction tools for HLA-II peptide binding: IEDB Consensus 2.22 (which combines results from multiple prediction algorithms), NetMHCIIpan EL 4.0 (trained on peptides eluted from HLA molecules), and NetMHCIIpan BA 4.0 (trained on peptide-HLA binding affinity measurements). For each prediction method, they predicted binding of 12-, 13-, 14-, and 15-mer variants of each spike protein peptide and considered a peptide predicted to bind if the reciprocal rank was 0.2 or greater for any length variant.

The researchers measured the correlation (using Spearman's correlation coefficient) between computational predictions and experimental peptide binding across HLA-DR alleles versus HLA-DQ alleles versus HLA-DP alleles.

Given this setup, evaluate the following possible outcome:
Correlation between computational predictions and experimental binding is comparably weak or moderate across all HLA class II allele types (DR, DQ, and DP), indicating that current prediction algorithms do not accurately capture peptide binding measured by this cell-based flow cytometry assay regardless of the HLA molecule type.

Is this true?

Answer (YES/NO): NO